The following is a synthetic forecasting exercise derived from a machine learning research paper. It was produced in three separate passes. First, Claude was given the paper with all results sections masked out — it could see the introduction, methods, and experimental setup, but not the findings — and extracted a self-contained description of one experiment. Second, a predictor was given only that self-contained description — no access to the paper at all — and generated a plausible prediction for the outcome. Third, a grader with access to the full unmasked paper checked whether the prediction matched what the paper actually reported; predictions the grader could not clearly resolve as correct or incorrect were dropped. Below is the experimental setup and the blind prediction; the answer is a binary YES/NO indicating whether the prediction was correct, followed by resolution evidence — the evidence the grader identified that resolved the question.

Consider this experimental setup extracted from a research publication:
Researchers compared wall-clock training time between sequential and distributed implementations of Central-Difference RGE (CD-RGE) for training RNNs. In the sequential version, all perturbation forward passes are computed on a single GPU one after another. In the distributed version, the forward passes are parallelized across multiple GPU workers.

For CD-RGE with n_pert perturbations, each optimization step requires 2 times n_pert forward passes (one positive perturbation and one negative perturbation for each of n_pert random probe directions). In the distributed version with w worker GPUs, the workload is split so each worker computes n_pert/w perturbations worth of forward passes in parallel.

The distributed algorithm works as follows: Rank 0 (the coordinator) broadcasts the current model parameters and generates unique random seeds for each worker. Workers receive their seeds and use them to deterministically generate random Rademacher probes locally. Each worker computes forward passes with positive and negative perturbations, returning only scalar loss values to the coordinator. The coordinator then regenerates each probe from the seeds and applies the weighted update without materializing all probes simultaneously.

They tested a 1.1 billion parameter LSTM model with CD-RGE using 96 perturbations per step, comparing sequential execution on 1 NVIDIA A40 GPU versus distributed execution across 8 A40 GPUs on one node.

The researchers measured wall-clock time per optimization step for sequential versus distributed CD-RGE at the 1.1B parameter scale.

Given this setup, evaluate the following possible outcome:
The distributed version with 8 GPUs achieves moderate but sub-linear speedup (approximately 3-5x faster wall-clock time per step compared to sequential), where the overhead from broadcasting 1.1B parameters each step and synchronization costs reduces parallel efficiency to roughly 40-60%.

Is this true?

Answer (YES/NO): NO